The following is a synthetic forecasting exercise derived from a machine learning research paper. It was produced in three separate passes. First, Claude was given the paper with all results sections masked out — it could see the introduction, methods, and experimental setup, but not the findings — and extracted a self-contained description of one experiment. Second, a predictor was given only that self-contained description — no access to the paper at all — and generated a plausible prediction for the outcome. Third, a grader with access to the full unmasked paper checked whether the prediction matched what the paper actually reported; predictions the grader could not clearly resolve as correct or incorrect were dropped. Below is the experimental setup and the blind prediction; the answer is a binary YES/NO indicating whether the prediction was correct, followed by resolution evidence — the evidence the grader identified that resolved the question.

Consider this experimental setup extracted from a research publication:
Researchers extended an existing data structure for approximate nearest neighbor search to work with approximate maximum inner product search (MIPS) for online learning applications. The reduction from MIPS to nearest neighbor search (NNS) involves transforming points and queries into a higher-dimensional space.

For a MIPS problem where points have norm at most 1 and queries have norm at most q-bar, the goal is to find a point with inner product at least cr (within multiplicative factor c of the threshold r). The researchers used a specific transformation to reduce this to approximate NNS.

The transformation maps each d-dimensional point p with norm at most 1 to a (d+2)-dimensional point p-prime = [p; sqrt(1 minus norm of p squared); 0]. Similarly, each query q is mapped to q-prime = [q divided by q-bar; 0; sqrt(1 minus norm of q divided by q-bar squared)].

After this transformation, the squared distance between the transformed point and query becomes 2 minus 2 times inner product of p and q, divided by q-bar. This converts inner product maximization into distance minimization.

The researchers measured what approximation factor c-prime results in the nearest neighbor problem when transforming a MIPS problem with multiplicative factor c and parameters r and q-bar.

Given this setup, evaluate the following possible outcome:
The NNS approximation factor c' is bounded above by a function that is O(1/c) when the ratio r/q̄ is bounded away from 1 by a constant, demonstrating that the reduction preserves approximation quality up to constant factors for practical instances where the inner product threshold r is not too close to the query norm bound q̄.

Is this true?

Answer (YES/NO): NO